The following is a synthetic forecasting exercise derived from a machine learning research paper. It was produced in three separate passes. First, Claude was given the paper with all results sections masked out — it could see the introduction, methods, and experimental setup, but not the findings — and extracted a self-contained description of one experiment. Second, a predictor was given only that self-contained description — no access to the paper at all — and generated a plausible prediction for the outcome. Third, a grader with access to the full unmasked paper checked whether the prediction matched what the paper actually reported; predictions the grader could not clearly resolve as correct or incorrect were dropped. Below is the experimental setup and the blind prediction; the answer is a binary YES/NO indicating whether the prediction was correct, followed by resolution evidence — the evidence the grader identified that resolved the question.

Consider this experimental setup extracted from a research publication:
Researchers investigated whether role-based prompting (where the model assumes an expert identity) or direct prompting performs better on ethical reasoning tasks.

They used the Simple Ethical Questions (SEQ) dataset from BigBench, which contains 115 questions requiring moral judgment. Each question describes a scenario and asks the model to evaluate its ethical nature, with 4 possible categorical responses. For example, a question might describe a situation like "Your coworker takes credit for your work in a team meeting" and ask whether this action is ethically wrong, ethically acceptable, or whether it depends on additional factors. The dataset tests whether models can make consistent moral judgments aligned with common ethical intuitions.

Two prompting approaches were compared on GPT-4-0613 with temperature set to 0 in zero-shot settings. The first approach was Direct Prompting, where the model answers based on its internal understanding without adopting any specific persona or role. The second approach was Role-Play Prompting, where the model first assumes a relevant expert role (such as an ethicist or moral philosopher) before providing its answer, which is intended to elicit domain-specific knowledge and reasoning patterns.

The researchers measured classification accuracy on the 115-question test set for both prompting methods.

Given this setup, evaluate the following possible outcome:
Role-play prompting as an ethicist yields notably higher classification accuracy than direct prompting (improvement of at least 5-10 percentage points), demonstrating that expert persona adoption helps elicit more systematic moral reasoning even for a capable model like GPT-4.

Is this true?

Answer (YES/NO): NO